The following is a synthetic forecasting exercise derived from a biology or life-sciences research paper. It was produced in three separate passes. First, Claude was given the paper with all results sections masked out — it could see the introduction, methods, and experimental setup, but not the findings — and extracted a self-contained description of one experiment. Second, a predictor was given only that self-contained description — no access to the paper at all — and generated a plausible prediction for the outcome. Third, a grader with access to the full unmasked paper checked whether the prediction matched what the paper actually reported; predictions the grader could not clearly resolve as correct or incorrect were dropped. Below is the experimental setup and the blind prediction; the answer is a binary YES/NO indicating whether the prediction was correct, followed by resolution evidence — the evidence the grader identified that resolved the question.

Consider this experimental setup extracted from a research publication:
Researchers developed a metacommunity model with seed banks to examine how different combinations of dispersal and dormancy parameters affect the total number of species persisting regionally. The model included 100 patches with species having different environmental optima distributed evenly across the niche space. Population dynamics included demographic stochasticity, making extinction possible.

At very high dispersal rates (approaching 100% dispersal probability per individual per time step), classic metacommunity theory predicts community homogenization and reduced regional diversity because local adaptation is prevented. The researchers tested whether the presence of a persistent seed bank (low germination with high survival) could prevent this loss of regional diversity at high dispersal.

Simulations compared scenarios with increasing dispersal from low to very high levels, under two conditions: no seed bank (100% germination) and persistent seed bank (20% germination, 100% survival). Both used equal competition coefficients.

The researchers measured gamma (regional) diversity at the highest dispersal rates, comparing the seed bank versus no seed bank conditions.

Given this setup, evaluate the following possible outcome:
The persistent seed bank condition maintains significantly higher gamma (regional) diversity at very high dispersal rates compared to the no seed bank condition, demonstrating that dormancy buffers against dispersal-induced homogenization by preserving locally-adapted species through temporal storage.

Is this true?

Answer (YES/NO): YES